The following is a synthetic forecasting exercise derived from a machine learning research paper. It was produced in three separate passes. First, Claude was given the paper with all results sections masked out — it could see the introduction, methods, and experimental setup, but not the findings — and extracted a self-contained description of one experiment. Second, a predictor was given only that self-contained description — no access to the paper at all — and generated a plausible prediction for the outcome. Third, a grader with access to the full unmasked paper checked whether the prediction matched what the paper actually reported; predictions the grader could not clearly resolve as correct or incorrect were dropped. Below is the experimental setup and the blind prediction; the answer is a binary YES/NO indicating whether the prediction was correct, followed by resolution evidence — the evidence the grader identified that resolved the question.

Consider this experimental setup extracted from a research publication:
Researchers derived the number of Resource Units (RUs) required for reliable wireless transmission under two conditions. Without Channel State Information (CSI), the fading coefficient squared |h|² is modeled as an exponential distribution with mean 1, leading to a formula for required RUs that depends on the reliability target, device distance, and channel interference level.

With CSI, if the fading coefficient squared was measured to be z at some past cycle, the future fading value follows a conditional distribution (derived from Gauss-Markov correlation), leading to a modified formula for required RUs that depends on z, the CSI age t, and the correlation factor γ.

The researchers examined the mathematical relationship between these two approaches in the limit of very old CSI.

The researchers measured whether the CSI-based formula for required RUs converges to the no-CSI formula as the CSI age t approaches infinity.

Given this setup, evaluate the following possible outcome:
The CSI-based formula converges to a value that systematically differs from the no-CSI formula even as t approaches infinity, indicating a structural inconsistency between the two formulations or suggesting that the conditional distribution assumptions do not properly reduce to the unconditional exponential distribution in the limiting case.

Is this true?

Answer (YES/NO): NO